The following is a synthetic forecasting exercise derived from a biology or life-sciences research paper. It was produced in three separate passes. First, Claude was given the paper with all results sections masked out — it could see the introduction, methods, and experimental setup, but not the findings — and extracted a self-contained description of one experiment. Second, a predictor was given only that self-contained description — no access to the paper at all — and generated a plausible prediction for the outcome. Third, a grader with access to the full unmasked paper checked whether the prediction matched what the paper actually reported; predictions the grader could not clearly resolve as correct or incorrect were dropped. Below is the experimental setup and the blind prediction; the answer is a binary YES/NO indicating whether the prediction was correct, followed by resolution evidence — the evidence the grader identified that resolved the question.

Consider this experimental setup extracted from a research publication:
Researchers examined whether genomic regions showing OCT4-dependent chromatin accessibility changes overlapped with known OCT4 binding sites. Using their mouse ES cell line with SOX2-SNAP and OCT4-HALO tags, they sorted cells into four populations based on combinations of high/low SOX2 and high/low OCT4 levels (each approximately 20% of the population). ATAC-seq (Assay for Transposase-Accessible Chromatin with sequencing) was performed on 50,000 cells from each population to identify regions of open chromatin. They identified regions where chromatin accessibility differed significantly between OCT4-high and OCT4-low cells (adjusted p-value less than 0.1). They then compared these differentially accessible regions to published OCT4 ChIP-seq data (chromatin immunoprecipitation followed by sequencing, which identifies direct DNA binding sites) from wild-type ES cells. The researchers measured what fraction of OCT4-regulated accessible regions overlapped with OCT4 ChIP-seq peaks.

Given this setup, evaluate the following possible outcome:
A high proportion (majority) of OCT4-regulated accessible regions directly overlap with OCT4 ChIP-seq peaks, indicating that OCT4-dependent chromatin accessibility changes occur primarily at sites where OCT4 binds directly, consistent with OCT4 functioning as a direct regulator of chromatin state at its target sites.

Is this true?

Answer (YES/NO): YES